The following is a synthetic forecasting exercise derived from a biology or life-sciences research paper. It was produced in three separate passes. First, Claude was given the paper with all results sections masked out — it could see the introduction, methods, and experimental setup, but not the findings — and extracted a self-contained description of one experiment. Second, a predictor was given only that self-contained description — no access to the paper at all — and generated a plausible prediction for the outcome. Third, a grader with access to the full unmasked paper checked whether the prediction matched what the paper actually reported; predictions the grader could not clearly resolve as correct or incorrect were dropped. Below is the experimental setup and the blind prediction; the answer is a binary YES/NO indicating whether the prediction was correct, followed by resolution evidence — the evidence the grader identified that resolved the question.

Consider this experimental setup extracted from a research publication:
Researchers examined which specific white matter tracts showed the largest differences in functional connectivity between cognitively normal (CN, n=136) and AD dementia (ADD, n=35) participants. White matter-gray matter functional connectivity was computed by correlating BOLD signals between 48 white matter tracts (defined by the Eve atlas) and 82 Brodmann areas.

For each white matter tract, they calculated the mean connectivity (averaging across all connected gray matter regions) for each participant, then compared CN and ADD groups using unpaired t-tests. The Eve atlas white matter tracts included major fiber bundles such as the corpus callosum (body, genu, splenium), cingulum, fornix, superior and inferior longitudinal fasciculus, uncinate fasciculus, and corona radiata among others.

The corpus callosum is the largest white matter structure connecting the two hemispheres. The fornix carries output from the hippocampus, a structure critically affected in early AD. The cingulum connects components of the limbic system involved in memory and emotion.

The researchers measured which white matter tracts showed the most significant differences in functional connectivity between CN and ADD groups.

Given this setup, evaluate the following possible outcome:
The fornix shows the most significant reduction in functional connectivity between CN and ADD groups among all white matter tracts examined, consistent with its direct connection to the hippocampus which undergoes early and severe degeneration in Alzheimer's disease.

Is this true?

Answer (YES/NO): NO